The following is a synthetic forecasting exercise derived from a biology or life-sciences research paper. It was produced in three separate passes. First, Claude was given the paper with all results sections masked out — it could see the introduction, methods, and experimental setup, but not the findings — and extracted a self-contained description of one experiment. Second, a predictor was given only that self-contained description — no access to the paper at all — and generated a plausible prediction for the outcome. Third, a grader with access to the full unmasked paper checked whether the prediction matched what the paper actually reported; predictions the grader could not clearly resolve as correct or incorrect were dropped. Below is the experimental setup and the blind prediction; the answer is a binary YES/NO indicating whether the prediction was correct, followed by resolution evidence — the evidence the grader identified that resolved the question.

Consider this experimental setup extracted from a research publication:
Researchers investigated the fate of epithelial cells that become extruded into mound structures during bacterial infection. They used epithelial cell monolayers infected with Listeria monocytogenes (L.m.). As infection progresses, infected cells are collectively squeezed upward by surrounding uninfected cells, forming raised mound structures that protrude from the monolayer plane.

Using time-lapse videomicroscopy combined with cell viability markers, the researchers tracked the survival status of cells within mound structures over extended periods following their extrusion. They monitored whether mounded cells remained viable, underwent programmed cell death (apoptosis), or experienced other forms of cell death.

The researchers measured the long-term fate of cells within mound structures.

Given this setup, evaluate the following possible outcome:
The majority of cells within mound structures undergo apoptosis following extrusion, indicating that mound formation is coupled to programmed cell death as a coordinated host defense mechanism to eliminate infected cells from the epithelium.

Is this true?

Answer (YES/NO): YES